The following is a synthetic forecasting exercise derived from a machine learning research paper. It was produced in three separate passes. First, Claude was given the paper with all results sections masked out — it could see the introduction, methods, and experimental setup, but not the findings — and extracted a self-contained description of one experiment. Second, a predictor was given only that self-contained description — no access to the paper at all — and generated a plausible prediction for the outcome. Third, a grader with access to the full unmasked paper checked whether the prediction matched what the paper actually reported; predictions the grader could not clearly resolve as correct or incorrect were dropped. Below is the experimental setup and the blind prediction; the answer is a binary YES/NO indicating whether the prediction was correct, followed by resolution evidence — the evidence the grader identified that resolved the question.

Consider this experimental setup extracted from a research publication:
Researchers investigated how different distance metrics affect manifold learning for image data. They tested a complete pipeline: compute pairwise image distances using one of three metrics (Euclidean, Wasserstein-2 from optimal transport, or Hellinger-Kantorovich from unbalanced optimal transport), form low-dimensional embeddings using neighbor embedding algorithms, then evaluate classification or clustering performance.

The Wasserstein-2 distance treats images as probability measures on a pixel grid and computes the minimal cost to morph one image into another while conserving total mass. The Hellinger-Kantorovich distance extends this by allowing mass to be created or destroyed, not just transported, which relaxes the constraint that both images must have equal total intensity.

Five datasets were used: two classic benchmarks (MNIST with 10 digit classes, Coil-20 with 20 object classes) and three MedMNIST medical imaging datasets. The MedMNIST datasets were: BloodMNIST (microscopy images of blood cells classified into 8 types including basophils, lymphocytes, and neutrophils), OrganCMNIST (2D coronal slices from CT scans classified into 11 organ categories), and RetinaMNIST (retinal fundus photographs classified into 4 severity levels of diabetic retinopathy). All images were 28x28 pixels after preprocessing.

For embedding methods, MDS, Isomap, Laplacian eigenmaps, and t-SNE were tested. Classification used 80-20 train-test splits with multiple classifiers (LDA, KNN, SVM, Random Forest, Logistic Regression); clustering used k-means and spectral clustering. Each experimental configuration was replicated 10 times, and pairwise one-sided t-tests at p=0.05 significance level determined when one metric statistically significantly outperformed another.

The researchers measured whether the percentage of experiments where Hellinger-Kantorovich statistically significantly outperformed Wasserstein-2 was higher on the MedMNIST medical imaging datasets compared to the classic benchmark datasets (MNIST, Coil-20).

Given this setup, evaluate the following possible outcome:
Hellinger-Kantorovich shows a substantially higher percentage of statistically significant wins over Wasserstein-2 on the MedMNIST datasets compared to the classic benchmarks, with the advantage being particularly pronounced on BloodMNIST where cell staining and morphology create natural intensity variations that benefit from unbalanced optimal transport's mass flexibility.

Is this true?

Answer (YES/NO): NO